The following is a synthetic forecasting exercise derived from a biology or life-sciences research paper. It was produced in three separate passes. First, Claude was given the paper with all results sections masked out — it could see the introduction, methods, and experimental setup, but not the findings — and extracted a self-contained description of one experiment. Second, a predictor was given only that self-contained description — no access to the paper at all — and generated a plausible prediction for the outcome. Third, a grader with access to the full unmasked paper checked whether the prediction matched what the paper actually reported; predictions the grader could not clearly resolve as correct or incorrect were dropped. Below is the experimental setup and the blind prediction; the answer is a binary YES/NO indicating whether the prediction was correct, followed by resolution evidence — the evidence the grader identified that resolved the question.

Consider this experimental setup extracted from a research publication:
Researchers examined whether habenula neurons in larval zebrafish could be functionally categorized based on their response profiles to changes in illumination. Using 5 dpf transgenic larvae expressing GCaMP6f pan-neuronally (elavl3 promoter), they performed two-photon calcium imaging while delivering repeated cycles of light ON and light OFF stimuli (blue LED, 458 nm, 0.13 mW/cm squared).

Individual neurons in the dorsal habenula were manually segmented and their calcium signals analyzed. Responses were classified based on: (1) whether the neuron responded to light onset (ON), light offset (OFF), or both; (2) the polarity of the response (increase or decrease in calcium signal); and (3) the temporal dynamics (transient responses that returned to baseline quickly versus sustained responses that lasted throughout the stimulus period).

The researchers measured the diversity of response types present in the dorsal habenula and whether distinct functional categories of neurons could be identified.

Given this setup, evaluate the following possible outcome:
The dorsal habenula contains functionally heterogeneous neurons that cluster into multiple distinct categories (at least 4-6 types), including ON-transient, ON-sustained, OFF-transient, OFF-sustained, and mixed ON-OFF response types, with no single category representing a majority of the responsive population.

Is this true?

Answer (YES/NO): NO